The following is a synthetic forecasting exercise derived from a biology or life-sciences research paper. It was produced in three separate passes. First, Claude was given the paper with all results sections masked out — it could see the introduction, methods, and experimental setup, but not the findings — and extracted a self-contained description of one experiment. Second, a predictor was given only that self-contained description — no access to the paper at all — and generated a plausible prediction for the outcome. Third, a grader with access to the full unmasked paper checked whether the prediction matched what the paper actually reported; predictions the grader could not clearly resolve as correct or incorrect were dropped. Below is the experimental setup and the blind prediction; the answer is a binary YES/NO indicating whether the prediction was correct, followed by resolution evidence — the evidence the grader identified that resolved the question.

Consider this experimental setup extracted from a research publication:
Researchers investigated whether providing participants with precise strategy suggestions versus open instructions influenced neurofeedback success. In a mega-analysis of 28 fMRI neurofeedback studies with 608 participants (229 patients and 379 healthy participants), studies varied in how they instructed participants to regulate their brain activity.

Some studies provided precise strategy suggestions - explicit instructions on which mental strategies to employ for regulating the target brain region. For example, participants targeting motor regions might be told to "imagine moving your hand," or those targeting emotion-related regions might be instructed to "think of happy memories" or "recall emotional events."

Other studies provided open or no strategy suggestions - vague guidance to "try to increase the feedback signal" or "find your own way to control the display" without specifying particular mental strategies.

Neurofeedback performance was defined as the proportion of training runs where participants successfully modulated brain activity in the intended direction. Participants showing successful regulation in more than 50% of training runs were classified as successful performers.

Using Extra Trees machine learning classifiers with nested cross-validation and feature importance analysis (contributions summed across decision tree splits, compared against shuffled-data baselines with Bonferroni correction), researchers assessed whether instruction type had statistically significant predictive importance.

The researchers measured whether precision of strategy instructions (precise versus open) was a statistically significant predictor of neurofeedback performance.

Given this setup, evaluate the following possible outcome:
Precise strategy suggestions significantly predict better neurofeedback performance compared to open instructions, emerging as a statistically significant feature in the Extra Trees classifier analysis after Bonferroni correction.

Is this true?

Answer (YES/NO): NO